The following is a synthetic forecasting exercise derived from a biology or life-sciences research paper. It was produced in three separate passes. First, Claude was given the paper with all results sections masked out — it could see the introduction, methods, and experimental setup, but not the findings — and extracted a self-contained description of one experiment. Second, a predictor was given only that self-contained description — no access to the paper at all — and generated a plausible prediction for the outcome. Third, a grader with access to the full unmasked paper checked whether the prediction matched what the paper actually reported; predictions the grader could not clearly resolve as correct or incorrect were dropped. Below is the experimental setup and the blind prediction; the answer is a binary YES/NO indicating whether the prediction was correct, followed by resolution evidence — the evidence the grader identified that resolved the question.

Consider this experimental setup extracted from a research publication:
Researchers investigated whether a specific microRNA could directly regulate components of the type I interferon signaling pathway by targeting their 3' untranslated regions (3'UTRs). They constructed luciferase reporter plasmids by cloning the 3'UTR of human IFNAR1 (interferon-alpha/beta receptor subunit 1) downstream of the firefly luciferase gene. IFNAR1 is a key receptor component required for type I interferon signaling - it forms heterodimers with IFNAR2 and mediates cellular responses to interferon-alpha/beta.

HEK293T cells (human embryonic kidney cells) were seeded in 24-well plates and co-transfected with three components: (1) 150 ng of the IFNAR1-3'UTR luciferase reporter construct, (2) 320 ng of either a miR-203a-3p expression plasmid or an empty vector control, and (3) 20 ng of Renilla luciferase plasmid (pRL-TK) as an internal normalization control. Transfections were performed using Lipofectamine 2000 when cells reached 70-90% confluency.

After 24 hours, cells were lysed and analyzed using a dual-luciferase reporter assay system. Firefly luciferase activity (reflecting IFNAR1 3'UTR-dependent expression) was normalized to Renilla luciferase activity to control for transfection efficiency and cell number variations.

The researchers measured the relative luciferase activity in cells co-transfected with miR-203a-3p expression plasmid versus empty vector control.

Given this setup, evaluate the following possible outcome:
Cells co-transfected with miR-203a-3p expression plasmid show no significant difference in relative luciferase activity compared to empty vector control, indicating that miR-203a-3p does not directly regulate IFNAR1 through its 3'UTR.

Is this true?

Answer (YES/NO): NO